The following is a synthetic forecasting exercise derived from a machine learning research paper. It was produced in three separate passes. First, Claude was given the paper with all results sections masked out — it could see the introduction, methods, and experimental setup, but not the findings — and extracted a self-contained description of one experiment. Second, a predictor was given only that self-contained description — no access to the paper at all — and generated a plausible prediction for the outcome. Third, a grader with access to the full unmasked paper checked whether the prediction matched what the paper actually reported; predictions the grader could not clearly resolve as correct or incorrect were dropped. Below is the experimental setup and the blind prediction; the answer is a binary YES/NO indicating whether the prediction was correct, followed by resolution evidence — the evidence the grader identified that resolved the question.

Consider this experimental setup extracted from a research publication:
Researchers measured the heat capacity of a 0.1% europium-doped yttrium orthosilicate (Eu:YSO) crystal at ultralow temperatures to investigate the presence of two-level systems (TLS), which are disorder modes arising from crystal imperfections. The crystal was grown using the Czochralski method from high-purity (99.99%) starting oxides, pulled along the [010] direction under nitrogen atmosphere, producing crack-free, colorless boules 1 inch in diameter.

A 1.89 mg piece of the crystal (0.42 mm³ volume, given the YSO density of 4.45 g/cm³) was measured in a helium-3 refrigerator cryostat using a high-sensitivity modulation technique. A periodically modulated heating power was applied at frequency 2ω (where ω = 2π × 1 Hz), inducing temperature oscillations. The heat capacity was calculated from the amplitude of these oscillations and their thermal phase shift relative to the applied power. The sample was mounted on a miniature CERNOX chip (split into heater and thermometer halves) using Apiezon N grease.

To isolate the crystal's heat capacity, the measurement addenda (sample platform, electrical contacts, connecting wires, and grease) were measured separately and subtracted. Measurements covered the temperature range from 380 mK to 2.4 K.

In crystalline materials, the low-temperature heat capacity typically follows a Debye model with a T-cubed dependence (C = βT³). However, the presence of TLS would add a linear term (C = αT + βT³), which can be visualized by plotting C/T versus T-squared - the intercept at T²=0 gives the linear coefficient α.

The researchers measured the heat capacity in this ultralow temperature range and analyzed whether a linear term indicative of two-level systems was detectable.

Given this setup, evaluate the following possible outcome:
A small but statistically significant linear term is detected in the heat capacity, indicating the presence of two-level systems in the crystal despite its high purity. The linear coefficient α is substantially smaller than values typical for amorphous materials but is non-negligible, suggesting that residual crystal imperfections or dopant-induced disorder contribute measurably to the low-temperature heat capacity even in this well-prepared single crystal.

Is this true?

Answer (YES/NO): NO